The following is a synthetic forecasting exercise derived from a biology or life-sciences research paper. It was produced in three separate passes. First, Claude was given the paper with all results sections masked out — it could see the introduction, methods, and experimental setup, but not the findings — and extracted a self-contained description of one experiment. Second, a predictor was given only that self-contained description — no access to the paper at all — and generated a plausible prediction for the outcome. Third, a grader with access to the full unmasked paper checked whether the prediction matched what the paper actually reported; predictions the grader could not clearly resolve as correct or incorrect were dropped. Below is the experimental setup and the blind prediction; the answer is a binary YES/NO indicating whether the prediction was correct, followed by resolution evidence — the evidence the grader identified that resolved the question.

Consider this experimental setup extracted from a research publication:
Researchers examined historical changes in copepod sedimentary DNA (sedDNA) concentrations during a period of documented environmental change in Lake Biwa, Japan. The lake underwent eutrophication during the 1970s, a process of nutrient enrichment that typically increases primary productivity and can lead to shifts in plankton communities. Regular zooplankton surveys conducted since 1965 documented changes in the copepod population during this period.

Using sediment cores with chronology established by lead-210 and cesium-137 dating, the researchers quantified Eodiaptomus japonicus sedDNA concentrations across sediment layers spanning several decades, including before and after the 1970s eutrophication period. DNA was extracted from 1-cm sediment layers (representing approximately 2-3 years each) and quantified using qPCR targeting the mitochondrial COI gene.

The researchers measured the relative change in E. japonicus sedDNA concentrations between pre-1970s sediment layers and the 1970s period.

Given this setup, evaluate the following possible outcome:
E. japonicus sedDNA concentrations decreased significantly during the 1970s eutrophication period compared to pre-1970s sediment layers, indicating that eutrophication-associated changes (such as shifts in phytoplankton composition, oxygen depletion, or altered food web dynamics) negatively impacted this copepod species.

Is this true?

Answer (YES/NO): NO